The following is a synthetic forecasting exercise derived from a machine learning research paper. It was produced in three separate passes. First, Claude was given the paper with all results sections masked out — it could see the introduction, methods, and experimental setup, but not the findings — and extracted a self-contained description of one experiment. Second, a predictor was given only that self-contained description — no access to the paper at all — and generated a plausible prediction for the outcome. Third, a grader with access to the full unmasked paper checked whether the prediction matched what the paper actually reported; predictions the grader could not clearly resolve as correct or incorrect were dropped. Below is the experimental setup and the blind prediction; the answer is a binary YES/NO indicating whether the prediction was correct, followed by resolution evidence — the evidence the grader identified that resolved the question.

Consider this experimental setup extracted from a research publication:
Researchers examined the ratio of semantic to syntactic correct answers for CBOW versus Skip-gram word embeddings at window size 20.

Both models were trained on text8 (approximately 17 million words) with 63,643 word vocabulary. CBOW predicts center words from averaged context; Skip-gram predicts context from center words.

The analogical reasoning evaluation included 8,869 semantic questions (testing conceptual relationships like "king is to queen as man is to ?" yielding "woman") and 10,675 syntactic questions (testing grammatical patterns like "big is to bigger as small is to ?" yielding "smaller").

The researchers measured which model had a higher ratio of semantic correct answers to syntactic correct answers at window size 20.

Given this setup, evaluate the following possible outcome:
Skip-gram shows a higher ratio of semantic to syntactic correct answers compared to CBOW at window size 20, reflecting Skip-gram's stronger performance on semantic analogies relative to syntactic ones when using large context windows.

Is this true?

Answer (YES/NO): YES